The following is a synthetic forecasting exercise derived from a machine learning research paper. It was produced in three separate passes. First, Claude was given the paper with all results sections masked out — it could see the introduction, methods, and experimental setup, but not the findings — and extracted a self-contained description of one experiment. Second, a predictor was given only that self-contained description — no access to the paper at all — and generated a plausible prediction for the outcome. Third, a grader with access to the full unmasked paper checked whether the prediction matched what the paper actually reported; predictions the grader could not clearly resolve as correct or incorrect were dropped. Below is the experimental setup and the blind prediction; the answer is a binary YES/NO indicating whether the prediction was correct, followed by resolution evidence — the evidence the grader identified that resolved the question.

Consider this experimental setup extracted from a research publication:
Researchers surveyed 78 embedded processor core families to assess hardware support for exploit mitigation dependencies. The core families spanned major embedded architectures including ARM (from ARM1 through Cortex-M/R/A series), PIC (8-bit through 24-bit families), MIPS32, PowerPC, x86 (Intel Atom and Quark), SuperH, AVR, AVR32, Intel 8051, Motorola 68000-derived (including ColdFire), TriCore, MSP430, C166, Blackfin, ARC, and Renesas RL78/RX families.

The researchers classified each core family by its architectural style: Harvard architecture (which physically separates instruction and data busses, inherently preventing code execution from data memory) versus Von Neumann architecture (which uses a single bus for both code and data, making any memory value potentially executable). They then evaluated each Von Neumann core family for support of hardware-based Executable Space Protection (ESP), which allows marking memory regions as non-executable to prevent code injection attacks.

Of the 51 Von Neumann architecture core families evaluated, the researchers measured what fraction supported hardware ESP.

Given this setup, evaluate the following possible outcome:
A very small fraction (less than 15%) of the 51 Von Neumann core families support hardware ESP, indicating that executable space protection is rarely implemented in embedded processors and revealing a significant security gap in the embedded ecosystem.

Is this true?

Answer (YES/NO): NO